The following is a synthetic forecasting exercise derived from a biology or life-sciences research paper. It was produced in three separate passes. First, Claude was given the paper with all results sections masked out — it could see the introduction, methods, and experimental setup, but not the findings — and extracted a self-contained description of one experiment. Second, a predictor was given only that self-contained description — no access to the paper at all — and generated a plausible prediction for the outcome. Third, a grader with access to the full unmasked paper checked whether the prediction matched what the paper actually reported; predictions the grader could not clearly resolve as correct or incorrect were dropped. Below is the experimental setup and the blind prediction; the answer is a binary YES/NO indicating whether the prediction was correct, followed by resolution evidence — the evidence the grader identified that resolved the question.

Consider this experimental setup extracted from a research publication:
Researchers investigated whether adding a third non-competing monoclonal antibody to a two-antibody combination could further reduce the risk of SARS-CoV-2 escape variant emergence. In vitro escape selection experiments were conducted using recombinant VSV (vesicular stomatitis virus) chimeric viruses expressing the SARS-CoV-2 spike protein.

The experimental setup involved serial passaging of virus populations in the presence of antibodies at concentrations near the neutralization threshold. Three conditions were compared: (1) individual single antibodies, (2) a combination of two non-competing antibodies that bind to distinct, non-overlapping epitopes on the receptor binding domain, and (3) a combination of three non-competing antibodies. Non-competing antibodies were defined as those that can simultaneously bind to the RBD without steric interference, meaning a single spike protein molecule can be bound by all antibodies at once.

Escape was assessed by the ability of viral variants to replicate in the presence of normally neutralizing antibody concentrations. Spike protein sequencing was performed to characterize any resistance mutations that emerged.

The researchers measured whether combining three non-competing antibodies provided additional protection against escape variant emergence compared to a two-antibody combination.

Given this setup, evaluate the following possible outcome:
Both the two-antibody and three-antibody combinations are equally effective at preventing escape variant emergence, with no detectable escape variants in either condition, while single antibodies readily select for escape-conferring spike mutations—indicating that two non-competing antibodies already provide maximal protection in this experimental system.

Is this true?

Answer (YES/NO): NO